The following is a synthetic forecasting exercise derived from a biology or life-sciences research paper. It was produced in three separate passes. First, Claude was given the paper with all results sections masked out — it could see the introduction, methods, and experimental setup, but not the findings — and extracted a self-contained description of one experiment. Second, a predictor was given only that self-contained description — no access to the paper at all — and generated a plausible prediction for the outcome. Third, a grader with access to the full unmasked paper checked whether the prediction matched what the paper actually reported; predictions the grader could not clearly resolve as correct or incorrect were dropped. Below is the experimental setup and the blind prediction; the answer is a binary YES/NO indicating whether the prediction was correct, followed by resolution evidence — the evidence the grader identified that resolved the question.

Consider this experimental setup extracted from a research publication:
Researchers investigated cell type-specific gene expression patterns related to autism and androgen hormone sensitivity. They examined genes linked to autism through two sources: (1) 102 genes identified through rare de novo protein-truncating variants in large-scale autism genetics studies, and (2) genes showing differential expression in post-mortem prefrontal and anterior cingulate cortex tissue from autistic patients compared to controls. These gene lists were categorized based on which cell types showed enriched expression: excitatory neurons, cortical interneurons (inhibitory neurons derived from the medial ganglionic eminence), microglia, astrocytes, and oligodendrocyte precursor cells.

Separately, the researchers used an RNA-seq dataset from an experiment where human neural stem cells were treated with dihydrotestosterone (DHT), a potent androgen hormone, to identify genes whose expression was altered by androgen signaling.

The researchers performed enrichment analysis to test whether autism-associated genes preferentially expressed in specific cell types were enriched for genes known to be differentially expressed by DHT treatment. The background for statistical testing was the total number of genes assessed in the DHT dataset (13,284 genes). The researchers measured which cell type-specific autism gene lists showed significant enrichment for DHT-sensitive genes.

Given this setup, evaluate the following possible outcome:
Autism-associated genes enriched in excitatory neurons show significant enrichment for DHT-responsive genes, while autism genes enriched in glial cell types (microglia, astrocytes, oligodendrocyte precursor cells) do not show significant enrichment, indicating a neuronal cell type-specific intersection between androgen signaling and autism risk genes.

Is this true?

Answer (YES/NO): YES